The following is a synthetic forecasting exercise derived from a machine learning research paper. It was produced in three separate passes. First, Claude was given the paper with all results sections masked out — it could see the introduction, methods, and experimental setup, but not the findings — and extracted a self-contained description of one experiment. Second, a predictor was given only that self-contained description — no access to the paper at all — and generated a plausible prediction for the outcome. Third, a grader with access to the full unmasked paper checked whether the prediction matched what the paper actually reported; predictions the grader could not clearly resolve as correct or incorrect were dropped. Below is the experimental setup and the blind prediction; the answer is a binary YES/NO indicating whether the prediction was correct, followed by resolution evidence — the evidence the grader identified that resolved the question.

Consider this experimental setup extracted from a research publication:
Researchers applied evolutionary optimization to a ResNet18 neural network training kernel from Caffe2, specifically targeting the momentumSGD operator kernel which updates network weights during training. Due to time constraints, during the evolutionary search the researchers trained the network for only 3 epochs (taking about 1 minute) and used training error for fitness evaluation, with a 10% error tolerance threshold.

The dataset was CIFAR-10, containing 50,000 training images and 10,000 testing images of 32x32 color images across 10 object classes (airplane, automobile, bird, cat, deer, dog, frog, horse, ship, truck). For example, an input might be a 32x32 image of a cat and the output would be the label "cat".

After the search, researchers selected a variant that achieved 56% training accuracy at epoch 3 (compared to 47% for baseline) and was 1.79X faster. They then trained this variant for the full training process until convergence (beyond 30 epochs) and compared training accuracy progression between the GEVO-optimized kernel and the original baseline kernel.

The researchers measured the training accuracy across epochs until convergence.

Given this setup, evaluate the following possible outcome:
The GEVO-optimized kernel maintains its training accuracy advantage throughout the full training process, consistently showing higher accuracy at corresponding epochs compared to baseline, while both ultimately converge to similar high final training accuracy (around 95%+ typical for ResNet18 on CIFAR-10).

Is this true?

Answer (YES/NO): YES